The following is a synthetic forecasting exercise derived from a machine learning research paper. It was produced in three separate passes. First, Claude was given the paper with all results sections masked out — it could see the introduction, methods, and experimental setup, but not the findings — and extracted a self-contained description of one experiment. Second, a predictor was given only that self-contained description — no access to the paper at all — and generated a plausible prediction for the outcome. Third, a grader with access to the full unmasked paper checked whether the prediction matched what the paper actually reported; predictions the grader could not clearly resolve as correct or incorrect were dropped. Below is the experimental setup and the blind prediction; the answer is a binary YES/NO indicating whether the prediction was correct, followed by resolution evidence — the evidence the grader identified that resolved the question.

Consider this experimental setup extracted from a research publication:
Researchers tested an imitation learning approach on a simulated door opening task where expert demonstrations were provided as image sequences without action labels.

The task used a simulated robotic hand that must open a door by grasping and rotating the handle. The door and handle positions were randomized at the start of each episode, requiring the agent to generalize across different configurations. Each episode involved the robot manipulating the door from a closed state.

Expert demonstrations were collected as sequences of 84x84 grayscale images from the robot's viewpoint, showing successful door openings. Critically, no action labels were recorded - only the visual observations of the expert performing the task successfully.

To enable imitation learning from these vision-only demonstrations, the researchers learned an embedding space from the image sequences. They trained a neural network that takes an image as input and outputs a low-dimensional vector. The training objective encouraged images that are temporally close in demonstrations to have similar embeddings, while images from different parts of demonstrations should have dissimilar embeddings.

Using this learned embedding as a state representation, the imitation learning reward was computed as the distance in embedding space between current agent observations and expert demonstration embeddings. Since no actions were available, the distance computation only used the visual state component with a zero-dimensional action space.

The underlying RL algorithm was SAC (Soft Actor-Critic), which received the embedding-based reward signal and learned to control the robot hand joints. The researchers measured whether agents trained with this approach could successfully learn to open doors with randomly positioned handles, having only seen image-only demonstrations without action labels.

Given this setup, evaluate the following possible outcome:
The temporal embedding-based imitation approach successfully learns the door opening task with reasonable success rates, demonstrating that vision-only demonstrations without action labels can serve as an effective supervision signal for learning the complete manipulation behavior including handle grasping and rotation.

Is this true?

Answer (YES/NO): YES